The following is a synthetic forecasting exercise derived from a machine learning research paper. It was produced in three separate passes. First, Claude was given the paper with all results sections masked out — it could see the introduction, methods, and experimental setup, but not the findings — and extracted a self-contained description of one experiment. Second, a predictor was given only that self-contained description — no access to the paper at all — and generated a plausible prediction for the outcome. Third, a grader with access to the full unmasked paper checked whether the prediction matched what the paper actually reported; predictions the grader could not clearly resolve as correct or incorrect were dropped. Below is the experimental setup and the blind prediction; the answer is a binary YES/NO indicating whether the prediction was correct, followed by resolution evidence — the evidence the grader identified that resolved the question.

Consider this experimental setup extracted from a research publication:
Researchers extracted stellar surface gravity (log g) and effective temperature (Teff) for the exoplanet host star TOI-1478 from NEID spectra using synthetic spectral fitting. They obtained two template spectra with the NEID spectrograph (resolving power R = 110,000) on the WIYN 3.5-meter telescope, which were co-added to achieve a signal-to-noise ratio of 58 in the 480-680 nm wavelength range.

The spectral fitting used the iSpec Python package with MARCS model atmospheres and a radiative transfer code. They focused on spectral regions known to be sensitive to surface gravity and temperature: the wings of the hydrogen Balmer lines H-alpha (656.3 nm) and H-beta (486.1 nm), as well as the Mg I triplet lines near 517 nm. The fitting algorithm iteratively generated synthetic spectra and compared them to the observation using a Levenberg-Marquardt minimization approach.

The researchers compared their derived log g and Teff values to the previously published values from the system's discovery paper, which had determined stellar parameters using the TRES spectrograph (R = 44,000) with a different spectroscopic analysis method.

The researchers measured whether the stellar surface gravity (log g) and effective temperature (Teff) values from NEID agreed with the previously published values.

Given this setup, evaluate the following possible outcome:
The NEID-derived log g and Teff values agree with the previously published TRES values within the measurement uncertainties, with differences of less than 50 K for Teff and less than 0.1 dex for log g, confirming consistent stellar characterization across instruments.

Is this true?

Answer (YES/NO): NO